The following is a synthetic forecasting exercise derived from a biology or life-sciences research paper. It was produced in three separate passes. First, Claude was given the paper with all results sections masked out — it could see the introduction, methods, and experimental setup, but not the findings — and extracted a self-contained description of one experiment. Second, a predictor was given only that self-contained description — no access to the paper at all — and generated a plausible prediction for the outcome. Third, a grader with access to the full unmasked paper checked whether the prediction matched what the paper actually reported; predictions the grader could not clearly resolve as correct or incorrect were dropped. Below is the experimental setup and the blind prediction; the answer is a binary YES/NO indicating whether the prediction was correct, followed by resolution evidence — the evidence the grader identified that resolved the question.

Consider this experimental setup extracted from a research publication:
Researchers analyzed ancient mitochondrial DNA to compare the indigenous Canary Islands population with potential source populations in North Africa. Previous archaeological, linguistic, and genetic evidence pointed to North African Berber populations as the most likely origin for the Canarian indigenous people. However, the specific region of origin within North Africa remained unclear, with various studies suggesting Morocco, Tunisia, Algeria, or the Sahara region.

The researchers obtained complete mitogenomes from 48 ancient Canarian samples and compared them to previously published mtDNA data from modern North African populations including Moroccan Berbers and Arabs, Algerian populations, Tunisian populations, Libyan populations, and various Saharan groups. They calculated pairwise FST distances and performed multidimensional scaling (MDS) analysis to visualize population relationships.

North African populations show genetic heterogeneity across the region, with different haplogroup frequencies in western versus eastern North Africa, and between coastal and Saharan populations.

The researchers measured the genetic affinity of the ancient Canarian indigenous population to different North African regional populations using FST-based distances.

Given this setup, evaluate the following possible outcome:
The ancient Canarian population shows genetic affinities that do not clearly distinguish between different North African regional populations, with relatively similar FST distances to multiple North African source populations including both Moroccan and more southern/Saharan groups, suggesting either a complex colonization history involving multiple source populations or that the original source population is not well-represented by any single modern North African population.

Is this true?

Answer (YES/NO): YES